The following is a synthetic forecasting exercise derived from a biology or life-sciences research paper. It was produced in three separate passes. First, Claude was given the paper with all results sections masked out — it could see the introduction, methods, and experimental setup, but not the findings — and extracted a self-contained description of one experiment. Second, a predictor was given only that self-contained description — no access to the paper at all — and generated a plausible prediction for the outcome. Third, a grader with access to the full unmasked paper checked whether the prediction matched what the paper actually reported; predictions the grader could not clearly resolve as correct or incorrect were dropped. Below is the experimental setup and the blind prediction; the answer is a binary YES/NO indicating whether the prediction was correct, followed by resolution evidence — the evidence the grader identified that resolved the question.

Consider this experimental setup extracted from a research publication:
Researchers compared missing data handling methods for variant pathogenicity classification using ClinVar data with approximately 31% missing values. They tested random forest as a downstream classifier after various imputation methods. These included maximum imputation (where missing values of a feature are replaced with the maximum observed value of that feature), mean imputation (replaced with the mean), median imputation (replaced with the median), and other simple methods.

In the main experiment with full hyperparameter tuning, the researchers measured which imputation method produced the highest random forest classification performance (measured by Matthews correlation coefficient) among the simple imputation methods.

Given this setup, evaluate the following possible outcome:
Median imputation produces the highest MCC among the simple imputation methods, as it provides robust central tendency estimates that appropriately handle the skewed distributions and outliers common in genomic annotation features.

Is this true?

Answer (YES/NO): NO